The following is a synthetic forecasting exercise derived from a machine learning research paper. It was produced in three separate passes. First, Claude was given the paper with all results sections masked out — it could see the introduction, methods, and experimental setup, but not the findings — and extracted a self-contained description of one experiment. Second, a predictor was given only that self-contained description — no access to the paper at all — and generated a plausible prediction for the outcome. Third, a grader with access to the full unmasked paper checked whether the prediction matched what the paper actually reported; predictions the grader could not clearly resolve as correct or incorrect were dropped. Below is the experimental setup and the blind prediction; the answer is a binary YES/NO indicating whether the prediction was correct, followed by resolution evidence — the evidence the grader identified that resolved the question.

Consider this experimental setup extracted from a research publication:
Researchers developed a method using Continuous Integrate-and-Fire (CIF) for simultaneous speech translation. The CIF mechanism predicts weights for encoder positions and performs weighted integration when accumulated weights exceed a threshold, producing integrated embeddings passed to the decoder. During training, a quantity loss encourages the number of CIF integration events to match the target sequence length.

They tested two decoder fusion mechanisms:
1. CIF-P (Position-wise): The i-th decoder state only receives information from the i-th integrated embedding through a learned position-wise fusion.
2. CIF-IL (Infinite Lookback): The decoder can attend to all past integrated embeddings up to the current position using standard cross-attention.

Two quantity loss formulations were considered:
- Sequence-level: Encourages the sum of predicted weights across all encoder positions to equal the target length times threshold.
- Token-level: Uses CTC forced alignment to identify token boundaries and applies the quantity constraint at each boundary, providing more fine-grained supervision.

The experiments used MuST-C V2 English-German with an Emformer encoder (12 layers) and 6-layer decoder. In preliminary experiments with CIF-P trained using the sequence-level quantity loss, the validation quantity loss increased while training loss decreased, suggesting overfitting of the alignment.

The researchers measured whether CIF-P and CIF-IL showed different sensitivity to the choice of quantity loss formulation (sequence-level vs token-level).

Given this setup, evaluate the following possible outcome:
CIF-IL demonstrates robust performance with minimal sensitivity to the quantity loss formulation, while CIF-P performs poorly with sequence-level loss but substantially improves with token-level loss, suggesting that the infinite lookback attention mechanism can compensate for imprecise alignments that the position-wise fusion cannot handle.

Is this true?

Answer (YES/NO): YES